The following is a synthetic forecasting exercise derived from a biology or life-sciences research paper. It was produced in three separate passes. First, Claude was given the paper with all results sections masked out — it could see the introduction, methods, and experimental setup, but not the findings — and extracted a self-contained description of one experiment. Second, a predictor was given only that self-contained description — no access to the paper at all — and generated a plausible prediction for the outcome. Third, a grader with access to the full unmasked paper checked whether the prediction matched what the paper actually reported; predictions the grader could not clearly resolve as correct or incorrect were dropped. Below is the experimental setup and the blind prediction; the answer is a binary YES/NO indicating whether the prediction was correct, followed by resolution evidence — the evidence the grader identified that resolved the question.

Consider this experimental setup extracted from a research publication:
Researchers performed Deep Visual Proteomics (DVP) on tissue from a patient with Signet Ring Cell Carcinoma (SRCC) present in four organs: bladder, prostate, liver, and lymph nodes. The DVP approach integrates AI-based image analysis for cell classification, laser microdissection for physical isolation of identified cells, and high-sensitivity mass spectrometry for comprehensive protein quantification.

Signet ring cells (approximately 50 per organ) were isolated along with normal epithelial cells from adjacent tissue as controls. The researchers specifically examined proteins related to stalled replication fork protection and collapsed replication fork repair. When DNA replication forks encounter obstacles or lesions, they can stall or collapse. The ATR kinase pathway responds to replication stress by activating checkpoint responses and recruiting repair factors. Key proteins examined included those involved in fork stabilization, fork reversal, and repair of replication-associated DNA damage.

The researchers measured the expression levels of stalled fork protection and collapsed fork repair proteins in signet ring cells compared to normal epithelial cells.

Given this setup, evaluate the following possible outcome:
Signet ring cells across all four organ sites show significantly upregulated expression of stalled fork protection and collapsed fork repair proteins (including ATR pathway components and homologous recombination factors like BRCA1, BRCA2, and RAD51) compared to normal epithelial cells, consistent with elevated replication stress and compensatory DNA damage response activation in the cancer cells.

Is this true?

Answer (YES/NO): NO